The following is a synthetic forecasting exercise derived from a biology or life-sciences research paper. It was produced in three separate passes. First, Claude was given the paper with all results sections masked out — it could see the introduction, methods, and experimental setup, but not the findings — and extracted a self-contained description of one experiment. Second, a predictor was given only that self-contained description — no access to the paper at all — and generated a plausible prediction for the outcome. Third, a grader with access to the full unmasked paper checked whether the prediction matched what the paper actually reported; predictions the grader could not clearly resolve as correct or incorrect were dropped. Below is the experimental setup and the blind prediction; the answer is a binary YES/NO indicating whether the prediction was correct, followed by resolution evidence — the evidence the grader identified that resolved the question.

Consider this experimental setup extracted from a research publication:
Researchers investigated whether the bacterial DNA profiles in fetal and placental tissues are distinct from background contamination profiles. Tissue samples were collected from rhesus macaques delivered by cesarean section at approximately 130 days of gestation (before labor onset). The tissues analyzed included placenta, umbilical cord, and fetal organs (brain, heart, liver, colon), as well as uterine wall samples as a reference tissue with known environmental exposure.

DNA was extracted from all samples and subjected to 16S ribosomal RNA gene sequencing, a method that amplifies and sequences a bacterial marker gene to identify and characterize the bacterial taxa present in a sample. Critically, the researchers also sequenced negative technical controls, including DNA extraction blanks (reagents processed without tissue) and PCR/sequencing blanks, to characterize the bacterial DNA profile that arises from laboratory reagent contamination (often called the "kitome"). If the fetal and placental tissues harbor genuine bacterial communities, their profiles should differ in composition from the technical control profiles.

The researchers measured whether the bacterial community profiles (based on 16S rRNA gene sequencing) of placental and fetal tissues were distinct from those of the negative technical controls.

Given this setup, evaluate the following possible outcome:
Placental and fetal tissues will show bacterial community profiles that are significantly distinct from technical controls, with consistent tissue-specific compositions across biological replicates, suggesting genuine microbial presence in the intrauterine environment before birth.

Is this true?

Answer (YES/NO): NO